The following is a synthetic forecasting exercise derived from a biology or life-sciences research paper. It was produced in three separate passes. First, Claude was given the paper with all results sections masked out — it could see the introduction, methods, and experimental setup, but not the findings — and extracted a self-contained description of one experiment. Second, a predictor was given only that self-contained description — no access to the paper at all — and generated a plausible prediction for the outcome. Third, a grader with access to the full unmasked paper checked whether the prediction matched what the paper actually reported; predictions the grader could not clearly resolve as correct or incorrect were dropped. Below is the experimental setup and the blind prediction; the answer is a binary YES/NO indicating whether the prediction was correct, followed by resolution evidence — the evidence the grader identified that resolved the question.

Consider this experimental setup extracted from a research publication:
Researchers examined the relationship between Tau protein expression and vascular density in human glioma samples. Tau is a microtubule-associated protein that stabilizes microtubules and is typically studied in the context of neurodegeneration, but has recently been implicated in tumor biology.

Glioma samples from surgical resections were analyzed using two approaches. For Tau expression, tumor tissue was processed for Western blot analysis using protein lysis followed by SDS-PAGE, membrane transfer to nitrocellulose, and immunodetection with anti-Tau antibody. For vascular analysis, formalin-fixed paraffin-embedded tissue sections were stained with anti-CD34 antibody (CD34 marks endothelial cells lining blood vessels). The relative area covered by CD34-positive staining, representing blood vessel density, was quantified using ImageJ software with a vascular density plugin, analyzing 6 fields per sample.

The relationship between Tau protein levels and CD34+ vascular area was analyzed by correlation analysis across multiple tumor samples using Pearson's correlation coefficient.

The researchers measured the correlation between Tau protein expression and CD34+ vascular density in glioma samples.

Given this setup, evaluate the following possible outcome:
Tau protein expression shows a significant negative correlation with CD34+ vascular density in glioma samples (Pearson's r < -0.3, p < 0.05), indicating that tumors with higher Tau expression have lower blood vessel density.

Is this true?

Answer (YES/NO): YES